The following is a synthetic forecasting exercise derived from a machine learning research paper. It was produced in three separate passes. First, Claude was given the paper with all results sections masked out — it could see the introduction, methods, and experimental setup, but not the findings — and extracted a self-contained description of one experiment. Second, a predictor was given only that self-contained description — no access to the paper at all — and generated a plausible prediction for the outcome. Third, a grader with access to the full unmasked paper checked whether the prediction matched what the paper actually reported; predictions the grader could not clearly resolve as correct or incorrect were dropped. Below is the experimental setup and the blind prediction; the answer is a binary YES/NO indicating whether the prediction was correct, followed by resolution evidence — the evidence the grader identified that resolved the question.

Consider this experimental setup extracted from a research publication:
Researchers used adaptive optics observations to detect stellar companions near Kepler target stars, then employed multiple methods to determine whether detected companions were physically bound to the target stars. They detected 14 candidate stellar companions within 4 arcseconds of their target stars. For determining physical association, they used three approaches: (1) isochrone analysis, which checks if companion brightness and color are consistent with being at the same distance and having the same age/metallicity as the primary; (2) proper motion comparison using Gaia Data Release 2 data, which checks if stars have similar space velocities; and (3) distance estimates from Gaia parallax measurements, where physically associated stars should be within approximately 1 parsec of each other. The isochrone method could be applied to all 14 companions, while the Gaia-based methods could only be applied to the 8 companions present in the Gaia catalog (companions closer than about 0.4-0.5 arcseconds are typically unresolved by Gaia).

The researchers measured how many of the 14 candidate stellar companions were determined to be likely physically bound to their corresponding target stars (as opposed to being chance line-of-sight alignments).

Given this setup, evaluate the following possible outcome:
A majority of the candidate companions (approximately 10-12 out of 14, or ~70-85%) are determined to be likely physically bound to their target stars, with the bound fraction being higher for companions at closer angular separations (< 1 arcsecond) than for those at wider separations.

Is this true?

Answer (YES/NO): NO